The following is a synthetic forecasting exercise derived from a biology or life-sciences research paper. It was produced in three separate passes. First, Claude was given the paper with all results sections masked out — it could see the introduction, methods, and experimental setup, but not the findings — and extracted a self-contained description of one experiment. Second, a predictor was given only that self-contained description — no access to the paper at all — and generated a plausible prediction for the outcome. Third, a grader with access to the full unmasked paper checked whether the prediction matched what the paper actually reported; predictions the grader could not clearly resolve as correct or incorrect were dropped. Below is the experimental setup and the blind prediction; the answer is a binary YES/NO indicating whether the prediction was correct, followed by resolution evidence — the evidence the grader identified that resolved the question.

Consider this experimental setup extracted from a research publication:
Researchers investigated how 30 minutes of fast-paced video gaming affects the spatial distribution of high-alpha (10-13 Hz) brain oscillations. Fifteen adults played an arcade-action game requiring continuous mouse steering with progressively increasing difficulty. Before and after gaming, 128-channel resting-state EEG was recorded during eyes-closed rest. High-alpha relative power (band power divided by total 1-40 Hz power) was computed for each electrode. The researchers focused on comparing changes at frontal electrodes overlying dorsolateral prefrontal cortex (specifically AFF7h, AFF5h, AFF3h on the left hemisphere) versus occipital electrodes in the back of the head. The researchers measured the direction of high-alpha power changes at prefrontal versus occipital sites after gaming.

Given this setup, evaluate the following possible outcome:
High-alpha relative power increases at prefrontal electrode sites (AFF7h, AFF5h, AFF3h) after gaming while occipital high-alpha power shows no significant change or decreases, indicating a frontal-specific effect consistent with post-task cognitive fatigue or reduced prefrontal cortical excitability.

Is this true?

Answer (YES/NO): YES